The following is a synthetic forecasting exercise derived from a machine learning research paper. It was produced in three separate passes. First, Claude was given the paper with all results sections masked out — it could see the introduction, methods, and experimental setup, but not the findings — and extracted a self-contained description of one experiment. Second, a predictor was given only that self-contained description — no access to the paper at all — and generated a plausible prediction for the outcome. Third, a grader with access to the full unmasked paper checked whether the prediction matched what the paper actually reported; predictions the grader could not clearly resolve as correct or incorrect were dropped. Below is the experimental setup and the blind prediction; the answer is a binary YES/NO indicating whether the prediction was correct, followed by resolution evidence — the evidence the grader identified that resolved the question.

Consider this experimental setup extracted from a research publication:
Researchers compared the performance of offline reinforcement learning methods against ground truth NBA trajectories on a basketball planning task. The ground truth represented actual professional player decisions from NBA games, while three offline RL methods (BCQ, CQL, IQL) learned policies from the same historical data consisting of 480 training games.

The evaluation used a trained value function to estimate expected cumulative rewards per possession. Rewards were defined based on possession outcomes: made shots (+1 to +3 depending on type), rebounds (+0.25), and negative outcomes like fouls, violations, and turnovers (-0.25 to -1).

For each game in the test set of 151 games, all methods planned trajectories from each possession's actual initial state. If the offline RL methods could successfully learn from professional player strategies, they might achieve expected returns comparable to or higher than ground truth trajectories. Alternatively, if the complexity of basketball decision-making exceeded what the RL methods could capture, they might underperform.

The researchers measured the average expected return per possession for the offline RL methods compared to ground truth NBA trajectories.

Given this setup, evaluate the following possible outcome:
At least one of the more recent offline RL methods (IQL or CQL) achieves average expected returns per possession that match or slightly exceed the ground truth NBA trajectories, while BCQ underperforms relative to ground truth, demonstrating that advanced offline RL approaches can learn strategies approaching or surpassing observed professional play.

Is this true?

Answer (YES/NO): NO